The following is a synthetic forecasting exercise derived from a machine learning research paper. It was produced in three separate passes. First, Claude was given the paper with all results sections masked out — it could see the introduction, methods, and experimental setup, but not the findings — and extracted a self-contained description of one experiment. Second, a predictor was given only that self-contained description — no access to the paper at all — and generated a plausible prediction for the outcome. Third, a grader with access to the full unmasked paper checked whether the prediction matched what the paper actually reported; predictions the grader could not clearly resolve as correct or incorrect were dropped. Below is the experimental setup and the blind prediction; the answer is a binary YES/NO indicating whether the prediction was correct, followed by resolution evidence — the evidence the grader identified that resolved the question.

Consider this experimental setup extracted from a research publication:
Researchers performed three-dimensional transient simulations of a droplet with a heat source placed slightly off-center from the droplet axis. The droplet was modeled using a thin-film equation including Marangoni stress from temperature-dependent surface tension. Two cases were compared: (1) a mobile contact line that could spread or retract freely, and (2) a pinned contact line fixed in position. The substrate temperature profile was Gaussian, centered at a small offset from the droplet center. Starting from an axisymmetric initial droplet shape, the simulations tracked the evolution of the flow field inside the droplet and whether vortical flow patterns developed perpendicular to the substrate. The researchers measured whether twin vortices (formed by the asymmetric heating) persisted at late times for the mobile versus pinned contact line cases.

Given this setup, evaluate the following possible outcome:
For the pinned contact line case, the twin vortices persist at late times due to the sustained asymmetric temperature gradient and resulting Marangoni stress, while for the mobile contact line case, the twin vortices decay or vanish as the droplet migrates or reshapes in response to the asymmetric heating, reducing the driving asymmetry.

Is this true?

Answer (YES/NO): YES